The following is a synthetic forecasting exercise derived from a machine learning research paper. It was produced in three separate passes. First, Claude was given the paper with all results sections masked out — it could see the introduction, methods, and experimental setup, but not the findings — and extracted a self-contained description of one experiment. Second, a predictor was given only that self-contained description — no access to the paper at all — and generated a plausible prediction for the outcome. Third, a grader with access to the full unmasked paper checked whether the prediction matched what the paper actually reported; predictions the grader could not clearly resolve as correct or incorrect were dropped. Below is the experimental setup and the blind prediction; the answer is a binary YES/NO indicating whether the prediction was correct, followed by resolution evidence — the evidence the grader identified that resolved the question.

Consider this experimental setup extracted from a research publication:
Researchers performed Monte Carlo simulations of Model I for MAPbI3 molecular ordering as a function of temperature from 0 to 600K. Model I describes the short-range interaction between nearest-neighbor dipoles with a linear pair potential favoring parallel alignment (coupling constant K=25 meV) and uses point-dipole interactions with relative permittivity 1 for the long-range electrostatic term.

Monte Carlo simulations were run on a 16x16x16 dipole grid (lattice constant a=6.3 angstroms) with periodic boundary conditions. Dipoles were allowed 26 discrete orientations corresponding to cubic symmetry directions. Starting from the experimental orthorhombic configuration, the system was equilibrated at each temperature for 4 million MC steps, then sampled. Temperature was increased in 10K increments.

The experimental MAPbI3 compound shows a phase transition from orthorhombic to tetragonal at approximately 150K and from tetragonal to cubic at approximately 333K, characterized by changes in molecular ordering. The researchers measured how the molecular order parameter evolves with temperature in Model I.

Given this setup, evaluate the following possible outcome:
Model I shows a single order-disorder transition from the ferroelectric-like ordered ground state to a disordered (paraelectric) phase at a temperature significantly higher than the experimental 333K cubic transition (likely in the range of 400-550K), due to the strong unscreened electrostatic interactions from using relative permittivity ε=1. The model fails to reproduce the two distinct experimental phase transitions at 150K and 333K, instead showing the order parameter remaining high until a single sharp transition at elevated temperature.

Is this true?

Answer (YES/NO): NO